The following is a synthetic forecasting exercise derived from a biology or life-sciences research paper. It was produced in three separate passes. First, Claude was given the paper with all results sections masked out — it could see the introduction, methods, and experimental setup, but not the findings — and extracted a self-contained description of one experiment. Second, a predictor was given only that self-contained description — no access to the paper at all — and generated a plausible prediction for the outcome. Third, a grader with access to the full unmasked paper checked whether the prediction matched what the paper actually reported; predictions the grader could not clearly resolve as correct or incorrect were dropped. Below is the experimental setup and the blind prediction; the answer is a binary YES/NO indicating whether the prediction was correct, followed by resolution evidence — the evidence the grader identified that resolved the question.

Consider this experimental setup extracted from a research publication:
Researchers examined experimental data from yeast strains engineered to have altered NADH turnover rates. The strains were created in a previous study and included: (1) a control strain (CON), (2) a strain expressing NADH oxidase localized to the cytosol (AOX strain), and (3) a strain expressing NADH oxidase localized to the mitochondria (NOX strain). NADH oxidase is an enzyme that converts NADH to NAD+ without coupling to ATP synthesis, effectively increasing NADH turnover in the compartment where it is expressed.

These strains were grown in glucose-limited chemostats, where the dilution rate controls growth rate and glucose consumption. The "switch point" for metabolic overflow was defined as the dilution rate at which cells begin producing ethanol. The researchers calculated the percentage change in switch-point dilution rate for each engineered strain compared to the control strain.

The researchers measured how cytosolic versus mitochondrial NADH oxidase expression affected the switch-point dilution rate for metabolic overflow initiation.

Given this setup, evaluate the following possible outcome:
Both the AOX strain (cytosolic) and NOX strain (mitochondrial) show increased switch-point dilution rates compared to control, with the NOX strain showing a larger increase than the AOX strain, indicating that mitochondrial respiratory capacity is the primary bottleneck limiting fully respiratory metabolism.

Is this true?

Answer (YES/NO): NO